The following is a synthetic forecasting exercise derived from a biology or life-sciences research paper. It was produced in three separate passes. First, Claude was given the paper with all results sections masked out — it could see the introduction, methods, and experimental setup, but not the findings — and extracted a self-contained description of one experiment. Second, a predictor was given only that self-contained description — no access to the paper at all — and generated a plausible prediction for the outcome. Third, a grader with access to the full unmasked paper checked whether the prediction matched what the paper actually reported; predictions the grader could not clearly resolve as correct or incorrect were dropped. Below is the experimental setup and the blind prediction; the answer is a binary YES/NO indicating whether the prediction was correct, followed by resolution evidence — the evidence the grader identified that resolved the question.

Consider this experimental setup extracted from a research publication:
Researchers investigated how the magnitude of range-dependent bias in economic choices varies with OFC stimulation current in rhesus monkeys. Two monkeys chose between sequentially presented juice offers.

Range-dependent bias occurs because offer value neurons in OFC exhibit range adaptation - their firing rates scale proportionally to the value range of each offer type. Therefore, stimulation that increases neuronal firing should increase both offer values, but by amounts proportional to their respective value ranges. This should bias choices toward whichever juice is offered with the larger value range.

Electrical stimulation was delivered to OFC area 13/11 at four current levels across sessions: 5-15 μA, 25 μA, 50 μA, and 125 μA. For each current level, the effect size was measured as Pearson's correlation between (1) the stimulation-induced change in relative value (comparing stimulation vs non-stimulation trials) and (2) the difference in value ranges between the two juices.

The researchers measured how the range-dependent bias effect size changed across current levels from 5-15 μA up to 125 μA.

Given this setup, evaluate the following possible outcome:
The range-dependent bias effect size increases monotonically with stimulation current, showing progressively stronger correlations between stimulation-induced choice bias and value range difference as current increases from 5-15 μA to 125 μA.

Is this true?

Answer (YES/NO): NO